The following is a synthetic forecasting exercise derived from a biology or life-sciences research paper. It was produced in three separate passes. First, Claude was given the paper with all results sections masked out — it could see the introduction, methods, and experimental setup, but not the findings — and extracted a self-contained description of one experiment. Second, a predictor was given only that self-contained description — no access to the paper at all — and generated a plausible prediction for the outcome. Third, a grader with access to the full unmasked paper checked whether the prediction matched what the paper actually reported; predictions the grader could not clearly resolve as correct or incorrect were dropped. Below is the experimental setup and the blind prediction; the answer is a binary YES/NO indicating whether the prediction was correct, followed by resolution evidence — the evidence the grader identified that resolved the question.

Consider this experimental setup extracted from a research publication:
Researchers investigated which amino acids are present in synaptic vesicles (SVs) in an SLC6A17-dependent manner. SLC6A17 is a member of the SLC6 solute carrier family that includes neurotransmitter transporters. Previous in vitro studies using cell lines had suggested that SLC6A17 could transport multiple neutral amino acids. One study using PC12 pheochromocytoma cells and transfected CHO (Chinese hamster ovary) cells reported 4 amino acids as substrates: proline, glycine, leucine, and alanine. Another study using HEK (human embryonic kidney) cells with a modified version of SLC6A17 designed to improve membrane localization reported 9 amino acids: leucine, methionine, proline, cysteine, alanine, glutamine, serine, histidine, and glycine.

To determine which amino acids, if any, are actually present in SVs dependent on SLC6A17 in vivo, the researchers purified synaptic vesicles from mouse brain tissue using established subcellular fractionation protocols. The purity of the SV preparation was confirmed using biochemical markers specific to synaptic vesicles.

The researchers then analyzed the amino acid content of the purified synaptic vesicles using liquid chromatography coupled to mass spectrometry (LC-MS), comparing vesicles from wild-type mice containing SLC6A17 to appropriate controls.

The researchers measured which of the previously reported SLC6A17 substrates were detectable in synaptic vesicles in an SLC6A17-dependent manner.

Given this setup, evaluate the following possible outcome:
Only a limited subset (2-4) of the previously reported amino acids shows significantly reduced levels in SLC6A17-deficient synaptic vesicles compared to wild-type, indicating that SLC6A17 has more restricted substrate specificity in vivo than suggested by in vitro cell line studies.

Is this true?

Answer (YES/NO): NO